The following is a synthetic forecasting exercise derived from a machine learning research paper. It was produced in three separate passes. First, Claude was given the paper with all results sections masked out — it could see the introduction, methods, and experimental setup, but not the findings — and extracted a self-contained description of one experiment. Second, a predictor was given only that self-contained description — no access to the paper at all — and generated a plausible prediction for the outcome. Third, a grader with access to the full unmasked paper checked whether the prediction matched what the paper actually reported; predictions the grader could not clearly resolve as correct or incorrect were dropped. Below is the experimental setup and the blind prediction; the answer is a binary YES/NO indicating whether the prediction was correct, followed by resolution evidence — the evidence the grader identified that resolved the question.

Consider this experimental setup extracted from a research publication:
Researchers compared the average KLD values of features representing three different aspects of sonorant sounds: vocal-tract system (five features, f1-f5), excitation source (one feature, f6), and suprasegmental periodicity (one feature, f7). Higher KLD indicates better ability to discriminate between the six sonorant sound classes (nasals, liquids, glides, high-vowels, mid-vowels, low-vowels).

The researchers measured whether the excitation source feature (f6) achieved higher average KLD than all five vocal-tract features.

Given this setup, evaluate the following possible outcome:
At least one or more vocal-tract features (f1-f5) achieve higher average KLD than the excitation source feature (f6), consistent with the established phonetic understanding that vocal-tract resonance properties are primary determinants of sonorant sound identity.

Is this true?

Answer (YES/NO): NO